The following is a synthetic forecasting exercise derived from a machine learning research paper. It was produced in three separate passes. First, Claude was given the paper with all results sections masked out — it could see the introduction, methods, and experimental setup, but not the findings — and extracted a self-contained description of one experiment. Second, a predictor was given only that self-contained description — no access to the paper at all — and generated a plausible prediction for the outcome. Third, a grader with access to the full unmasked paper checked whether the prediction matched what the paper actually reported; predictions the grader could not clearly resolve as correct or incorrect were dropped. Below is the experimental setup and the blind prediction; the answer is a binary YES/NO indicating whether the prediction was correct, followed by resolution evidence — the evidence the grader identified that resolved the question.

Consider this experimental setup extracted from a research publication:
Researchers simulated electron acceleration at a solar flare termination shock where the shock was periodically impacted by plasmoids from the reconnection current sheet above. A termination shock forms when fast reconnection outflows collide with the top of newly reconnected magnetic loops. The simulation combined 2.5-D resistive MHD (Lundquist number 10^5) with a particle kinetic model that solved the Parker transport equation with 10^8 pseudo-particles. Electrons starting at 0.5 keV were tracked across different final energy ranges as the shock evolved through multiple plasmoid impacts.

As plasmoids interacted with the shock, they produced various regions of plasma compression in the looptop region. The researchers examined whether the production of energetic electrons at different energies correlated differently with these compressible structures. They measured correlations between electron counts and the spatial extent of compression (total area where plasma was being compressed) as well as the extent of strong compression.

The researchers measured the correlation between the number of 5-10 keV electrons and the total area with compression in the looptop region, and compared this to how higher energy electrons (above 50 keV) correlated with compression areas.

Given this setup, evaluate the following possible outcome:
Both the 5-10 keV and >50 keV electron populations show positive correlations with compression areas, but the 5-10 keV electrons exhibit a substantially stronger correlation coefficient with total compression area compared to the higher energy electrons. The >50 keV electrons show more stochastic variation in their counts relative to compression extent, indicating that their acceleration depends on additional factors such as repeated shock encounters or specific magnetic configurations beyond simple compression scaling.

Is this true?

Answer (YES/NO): NO